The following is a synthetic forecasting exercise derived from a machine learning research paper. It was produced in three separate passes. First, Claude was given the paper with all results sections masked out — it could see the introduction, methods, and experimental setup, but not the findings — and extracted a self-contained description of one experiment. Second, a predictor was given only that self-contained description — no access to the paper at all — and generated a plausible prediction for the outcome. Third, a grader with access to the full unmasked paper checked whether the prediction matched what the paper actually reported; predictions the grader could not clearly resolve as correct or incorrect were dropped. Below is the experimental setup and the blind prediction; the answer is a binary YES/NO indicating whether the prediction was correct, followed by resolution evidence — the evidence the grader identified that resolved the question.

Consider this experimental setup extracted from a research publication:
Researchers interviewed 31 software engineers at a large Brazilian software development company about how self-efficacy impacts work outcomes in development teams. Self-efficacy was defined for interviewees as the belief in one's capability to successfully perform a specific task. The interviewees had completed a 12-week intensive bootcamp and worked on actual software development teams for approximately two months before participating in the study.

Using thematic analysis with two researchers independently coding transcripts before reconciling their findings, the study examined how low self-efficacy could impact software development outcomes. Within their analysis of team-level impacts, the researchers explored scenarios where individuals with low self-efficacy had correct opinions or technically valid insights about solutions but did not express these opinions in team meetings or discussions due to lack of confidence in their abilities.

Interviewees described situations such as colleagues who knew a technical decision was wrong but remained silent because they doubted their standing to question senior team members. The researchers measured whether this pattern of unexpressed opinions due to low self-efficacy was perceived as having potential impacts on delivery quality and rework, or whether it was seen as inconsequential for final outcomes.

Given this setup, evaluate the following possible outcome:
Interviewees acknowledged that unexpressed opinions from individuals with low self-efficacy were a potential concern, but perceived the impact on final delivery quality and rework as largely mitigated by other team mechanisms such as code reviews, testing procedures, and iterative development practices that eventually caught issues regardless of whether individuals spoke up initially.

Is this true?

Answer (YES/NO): NO